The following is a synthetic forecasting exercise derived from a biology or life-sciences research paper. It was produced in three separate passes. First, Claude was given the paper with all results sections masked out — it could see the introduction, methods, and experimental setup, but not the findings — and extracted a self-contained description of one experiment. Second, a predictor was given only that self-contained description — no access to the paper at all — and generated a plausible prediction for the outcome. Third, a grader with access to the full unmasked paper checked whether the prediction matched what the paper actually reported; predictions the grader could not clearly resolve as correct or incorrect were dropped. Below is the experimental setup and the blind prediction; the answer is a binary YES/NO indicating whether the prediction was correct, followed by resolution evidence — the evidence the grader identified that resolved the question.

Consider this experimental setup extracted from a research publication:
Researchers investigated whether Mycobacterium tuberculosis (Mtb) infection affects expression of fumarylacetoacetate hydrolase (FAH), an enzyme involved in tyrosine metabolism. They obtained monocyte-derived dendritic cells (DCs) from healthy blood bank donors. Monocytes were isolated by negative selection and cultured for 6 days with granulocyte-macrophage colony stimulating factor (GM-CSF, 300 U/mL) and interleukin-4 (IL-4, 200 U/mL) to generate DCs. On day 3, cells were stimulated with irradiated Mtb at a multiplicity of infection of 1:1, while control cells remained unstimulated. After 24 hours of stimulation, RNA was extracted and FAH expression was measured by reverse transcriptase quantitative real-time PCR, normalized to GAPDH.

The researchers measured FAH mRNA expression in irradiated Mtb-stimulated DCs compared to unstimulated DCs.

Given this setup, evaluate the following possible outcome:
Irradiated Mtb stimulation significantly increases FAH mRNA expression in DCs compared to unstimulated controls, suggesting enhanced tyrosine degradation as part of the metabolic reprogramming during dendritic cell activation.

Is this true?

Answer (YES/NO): NO